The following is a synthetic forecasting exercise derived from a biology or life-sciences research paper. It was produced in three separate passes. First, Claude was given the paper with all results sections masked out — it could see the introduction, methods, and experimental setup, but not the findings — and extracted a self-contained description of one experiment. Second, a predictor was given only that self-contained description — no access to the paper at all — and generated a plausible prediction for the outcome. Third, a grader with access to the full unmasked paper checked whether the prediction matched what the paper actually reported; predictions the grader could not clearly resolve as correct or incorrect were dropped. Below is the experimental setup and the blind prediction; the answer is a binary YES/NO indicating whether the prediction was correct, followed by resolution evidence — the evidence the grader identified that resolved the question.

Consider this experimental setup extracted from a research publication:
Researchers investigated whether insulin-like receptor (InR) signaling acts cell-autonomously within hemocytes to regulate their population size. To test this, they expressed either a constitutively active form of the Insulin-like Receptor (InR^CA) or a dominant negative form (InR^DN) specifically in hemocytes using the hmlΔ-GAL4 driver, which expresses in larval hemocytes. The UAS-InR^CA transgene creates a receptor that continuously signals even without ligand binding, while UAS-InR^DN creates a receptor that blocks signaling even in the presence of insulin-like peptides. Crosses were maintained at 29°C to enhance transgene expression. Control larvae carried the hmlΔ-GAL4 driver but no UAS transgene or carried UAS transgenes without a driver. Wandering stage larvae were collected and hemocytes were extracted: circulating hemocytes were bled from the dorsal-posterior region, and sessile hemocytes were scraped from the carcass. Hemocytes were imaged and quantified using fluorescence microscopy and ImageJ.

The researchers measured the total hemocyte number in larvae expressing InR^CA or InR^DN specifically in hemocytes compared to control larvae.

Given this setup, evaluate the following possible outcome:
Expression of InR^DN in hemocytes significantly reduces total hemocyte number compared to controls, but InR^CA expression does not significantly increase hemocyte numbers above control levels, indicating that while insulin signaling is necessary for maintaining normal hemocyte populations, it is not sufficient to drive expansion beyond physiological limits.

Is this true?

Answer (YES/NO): NO